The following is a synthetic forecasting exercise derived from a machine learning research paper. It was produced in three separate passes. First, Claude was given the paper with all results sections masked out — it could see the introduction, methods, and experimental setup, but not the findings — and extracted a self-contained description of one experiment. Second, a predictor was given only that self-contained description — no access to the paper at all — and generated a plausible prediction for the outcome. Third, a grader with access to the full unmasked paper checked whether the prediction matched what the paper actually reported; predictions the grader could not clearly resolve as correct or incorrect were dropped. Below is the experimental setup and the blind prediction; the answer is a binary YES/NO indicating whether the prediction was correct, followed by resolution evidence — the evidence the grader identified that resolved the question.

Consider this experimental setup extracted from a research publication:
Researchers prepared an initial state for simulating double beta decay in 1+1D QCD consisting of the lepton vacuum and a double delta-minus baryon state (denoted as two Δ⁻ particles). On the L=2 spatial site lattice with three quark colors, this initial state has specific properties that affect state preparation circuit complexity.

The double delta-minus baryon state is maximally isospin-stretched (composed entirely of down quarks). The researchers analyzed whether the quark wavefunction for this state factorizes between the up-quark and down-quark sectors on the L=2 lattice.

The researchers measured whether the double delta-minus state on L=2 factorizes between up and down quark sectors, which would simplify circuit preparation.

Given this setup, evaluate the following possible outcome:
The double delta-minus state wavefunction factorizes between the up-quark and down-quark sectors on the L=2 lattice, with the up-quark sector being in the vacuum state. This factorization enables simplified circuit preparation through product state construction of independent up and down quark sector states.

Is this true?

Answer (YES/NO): YES